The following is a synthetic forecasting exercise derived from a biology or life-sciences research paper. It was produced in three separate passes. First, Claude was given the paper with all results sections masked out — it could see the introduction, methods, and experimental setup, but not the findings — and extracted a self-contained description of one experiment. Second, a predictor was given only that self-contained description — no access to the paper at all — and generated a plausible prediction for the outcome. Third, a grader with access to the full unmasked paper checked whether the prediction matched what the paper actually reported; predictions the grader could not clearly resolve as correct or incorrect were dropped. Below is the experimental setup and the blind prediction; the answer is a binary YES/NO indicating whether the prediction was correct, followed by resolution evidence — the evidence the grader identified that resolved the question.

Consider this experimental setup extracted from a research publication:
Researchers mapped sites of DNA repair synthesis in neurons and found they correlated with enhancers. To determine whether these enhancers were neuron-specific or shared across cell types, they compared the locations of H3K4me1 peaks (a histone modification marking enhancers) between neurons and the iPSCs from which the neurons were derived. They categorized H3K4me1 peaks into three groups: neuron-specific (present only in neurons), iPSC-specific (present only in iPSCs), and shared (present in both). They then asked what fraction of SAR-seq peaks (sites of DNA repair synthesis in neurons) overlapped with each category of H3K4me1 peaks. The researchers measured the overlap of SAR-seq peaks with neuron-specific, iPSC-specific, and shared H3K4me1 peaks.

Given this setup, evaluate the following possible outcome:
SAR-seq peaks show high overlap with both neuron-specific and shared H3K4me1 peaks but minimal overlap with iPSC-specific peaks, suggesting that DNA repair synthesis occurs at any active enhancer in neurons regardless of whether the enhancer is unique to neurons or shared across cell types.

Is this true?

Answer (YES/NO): YES